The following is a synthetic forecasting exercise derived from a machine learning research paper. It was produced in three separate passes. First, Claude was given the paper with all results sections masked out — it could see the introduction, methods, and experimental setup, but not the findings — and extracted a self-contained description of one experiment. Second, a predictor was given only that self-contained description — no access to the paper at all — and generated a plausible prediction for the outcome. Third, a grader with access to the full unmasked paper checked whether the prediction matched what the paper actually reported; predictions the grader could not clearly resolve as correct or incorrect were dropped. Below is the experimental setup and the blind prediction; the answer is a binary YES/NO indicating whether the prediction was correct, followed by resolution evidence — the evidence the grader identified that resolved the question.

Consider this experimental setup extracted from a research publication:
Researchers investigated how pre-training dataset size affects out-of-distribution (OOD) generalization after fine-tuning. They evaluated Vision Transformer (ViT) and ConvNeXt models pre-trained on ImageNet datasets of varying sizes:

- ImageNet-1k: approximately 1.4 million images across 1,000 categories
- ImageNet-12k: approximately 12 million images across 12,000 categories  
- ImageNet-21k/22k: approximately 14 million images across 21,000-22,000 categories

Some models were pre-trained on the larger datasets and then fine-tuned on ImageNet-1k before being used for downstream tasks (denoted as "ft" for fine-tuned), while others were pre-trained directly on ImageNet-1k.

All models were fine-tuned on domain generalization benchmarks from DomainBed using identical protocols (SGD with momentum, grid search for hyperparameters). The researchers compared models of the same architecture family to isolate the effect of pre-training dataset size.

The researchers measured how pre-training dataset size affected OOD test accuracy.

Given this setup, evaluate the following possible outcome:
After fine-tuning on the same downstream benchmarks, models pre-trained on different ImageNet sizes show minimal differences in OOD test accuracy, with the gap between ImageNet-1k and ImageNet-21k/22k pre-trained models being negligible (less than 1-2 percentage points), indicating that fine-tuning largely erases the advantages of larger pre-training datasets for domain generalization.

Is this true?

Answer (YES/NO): NO